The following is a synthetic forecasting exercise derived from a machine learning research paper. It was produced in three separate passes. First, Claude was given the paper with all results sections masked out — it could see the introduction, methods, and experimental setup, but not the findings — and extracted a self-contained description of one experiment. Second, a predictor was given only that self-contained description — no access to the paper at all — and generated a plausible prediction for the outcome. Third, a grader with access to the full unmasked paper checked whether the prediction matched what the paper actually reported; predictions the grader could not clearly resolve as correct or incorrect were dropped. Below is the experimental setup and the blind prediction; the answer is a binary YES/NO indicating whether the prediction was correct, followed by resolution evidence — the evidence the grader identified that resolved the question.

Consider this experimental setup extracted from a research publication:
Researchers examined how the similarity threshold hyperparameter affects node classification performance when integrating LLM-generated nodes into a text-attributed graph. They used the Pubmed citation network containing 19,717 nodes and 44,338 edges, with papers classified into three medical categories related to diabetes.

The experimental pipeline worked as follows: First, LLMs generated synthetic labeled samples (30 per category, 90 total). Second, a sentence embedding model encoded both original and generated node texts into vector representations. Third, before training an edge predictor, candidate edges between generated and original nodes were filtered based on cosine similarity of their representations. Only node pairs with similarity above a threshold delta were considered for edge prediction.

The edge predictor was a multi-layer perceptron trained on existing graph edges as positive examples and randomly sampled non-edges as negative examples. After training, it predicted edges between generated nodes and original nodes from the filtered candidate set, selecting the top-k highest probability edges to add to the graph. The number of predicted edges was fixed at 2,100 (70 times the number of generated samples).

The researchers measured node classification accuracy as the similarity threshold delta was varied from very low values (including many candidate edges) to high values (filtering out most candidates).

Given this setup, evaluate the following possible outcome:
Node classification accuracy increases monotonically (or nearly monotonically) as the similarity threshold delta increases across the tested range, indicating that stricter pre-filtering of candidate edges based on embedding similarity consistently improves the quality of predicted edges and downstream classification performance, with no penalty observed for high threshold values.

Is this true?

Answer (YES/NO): NO